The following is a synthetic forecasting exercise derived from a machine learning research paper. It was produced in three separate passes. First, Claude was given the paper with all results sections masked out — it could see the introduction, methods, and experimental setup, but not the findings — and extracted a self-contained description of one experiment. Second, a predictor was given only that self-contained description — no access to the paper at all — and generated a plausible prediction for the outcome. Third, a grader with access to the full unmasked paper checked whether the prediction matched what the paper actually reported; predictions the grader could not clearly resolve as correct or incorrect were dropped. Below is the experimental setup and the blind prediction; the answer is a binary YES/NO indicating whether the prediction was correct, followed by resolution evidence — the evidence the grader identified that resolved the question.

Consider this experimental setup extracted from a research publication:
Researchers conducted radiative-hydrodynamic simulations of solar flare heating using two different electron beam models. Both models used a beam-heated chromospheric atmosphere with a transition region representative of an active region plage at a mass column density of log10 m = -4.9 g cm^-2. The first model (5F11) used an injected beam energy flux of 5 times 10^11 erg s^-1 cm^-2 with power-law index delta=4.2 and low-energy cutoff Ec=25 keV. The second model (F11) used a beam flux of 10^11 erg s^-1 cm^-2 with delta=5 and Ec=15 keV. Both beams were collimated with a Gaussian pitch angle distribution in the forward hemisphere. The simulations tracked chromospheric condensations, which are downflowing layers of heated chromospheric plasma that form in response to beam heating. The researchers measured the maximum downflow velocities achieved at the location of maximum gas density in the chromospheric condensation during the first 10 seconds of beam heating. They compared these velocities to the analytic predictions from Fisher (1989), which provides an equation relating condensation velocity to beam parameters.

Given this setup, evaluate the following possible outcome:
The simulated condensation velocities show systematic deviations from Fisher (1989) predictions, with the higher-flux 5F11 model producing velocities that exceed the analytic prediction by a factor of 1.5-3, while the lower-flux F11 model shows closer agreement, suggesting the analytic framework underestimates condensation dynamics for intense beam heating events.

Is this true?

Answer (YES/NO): NO